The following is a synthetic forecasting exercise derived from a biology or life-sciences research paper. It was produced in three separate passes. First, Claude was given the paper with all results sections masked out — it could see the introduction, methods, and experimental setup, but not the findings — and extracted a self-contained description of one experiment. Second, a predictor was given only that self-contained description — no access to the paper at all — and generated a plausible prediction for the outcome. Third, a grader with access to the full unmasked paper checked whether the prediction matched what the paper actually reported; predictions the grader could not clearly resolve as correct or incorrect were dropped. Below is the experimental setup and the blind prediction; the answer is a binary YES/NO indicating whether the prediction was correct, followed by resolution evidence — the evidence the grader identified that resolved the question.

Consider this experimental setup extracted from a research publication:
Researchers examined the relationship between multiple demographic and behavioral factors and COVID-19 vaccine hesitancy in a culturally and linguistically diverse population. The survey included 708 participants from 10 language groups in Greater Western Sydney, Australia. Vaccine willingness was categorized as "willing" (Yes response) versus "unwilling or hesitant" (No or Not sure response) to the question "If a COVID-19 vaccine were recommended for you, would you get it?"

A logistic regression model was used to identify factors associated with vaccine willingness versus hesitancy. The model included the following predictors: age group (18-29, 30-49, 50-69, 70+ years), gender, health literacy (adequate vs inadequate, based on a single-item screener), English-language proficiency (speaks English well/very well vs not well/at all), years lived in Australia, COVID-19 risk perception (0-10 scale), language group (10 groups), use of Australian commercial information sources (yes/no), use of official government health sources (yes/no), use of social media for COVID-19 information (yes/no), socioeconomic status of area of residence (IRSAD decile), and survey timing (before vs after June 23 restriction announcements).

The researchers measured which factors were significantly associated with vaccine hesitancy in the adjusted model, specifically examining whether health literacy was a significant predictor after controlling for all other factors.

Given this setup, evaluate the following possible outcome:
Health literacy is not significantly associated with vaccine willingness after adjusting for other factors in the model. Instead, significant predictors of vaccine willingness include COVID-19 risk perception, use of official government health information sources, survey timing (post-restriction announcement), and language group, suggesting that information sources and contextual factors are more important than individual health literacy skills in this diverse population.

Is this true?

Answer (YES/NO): NO